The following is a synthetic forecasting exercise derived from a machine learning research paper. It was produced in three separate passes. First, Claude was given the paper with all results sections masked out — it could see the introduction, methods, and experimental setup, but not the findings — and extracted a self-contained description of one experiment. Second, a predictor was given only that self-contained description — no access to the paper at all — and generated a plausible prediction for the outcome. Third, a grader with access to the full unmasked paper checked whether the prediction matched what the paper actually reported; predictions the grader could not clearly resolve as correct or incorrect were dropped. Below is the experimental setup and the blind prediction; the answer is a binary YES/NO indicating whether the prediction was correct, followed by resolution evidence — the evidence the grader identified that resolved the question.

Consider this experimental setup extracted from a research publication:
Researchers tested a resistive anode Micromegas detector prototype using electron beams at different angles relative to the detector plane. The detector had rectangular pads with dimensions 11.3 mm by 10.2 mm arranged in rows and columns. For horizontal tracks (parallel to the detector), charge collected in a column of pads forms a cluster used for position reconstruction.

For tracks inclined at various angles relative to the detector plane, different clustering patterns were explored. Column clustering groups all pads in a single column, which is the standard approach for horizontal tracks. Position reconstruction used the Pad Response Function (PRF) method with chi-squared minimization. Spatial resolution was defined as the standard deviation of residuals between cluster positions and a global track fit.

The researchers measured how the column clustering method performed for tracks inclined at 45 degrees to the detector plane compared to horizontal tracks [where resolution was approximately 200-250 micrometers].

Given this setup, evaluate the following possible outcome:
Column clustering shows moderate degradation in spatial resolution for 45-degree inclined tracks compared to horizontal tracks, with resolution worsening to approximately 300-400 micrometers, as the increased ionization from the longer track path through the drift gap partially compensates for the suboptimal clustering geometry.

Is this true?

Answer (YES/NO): NO